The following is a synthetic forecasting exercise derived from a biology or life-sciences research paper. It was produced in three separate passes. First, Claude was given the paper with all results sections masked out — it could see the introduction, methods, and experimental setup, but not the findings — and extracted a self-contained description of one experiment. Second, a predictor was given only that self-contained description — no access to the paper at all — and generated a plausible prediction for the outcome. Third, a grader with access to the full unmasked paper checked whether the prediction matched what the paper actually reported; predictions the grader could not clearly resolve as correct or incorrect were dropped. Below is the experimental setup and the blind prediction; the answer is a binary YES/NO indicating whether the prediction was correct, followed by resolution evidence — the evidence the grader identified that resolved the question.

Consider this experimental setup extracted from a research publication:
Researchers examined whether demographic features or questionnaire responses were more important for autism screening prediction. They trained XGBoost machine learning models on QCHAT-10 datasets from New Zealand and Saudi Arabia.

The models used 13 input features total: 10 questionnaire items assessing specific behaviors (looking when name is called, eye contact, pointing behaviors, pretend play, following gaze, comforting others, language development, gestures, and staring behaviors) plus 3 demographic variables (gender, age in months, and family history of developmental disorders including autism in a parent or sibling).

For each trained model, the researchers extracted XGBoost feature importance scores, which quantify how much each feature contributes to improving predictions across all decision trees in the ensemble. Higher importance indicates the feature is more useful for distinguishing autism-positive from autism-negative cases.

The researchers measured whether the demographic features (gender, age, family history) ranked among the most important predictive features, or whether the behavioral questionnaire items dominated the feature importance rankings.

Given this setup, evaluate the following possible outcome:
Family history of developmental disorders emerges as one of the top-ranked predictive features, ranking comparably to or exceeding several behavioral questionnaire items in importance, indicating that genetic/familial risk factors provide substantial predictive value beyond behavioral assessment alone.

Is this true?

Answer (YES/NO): NO